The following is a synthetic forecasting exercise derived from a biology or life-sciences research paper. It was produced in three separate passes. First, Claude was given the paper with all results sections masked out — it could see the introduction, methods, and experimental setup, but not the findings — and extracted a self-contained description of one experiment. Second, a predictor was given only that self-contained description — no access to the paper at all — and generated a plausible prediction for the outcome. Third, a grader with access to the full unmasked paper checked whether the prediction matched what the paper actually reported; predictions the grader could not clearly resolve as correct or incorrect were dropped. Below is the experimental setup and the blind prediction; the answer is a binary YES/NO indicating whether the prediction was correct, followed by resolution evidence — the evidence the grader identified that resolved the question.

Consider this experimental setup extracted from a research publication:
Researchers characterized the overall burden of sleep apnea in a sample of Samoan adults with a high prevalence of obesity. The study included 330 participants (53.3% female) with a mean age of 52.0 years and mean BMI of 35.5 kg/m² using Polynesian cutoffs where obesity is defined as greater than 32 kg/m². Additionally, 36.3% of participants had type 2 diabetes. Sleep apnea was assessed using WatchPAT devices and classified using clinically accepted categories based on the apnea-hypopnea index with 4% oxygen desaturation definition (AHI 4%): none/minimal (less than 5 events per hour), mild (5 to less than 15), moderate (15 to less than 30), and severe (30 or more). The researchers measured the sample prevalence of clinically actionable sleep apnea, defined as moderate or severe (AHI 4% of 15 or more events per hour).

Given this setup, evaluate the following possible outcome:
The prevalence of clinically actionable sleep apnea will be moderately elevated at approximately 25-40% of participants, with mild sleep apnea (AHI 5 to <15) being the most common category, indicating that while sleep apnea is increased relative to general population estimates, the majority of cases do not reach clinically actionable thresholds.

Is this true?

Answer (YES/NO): YES